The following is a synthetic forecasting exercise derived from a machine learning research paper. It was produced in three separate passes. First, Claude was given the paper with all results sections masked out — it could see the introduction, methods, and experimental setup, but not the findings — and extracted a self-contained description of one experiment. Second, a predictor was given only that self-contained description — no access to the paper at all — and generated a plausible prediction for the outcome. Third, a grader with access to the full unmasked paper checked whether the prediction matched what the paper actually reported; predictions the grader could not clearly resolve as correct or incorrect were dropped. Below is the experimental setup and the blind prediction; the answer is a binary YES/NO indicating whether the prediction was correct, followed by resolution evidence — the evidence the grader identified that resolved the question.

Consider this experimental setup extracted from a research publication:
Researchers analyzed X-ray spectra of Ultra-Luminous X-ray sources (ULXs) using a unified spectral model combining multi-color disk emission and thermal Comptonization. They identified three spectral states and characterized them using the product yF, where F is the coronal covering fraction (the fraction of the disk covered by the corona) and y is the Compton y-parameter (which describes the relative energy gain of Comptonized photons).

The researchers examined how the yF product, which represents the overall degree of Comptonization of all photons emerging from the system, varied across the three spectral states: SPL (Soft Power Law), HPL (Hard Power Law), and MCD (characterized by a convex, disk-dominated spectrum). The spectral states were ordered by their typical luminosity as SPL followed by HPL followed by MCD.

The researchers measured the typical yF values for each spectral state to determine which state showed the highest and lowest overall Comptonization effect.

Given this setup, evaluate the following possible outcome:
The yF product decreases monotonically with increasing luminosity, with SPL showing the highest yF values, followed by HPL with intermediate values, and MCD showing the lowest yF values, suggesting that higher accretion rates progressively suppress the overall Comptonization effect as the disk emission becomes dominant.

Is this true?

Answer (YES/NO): NO